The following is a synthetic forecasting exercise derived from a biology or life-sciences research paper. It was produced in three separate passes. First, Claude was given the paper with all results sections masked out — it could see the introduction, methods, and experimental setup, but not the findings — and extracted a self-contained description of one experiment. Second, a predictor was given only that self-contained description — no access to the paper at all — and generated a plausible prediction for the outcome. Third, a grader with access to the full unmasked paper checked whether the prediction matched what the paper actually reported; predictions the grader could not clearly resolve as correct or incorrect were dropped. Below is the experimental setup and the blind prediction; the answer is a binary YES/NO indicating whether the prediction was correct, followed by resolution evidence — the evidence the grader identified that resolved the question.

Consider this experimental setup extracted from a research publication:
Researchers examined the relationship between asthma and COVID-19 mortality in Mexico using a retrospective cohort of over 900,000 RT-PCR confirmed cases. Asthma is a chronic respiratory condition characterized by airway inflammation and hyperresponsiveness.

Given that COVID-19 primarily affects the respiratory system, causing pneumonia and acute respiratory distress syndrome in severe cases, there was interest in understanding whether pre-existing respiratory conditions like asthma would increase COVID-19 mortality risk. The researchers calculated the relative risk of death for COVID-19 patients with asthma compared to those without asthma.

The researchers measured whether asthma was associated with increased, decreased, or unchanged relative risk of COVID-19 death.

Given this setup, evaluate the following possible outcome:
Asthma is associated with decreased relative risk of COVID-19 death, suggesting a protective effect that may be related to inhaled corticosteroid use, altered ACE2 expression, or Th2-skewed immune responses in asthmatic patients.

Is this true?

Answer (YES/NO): NO